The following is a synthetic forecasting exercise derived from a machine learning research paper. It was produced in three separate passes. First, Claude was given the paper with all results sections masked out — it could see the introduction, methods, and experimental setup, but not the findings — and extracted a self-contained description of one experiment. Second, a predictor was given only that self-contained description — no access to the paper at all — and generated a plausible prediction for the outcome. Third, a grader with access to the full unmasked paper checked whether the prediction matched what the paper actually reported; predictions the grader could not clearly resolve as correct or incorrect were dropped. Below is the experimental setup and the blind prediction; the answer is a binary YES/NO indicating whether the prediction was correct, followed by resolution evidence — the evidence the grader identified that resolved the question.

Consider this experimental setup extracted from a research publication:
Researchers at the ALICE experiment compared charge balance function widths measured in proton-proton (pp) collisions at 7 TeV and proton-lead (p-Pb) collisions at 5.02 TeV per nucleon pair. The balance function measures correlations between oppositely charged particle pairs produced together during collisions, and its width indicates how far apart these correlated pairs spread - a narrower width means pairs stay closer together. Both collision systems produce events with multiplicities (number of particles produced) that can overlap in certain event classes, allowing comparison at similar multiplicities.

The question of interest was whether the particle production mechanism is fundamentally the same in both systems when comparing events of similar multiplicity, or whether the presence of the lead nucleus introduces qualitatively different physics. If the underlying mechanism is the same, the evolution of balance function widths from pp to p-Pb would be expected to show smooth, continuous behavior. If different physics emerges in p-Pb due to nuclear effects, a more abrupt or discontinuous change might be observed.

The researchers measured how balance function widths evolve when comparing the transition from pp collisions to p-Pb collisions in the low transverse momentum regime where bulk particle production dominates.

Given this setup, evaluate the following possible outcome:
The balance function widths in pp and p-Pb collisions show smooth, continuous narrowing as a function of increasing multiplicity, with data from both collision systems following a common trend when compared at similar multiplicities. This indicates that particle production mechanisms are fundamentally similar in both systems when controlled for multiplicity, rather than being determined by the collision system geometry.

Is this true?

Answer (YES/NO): YES